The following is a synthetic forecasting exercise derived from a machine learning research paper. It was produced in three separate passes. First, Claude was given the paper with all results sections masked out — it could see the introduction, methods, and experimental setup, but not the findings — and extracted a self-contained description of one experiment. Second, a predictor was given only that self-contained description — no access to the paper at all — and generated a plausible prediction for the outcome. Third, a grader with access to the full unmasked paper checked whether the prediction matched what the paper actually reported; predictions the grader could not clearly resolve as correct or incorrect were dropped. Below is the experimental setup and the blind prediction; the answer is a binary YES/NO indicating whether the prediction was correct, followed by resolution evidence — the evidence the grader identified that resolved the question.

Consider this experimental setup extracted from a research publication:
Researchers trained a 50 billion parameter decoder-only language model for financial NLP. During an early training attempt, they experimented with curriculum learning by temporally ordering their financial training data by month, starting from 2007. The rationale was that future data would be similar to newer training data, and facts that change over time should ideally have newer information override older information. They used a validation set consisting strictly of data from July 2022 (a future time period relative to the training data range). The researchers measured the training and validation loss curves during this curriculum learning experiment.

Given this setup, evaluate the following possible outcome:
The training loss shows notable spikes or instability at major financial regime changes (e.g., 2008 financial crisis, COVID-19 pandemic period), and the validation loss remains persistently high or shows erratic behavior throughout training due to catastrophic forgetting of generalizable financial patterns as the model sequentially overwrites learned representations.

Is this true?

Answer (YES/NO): NO